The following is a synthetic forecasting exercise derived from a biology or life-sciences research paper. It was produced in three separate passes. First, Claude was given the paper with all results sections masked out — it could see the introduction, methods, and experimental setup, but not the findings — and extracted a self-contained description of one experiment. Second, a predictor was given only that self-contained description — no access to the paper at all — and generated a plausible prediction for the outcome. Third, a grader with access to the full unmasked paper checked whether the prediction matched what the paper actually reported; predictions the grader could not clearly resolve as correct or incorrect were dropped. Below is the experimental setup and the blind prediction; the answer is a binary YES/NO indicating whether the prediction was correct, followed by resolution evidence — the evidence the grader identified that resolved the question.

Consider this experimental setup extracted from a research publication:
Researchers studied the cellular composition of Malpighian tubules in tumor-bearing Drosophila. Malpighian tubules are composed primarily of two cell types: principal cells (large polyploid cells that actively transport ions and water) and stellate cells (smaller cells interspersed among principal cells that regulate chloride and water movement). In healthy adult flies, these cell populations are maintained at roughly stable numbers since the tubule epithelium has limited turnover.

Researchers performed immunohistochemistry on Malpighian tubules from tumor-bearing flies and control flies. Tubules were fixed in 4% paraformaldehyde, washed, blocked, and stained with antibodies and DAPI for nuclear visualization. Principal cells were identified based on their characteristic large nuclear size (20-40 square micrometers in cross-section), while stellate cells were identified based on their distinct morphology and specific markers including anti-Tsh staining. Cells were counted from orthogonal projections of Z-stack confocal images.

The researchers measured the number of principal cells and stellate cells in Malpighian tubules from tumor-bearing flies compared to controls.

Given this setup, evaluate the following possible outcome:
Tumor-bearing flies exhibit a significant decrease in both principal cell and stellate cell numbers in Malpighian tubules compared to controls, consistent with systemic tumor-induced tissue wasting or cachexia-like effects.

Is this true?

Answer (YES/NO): NO